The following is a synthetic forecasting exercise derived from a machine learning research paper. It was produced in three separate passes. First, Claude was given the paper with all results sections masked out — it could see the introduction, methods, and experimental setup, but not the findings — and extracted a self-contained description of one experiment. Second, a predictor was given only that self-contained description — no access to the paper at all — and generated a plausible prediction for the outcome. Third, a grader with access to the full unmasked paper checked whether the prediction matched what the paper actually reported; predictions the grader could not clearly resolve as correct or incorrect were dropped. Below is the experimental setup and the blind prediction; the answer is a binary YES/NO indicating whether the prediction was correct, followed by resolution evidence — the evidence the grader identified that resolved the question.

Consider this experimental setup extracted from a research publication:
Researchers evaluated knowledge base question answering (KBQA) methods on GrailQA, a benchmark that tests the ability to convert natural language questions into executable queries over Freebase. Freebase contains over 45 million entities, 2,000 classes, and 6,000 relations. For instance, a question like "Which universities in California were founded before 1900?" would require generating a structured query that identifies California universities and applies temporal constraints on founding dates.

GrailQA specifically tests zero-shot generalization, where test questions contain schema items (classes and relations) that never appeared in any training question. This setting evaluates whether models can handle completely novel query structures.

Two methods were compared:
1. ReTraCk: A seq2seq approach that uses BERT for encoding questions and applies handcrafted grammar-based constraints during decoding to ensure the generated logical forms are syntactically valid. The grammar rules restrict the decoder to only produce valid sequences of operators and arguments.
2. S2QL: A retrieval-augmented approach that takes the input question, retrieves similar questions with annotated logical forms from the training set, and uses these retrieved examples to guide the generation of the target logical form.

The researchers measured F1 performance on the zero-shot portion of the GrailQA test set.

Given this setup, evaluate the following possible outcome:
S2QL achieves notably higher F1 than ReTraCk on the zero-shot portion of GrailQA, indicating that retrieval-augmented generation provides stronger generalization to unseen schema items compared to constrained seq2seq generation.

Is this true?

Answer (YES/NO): YES